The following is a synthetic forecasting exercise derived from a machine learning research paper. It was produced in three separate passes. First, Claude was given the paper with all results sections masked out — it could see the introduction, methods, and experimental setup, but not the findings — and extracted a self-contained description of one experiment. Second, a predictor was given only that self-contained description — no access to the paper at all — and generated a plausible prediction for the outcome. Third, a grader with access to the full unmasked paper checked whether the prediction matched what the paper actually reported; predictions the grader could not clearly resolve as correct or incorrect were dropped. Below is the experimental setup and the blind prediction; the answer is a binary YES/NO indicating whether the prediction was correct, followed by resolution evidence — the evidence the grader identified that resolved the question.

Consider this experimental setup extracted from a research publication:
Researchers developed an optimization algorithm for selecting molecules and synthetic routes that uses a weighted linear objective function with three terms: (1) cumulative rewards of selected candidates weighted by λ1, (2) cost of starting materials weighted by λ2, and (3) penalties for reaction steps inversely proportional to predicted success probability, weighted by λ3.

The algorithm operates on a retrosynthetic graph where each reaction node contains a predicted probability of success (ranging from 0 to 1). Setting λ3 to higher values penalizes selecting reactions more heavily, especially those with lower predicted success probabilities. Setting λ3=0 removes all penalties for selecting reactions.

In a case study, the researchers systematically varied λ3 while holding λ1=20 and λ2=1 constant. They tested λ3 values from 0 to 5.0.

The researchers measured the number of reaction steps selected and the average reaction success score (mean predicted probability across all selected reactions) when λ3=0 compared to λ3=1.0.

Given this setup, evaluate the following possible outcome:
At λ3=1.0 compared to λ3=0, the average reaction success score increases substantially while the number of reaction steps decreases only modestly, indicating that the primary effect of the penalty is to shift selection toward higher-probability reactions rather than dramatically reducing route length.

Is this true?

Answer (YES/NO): NO